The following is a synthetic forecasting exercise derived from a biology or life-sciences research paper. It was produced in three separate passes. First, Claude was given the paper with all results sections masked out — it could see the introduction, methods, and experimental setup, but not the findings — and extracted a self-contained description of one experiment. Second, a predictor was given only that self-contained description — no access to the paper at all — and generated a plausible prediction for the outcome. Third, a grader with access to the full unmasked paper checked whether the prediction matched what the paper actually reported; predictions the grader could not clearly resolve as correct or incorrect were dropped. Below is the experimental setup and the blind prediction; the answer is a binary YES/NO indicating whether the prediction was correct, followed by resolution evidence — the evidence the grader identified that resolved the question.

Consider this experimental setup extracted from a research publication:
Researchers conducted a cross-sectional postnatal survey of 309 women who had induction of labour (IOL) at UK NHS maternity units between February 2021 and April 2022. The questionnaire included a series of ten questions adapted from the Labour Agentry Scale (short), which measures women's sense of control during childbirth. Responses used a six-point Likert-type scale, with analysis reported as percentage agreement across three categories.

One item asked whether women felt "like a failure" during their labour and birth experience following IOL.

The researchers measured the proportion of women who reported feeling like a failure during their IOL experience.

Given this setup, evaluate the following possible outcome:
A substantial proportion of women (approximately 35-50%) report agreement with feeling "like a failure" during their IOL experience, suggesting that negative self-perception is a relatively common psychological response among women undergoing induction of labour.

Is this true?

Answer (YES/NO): NO